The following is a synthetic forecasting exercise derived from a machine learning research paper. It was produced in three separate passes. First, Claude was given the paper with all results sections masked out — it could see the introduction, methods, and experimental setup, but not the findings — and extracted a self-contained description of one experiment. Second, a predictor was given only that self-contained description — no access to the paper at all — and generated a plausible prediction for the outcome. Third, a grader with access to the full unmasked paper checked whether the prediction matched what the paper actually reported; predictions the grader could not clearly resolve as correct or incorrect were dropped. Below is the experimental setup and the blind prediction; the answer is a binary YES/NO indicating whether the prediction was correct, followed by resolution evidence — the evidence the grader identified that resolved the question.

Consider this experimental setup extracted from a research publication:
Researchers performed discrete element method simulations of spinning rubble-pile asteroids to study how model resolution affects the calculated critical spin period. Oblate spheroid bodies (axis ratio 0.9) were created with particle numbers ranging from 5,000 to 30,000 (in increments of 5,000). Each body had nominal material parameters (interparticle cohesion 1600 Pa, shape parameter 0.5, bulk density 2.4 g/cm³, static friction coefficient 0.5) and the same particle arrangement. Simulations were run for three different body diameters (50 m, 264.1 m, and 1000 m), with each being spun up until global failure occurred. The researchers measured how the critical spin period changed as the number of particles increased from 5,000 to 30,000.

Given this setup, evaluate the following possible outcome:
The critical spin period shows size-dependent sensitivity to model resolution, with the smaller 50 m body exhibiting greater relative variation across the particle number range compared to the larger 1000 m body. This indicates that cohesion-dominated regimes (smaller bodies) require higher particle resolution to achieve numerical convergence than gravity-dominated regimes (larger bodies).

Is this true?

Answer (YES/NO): YES